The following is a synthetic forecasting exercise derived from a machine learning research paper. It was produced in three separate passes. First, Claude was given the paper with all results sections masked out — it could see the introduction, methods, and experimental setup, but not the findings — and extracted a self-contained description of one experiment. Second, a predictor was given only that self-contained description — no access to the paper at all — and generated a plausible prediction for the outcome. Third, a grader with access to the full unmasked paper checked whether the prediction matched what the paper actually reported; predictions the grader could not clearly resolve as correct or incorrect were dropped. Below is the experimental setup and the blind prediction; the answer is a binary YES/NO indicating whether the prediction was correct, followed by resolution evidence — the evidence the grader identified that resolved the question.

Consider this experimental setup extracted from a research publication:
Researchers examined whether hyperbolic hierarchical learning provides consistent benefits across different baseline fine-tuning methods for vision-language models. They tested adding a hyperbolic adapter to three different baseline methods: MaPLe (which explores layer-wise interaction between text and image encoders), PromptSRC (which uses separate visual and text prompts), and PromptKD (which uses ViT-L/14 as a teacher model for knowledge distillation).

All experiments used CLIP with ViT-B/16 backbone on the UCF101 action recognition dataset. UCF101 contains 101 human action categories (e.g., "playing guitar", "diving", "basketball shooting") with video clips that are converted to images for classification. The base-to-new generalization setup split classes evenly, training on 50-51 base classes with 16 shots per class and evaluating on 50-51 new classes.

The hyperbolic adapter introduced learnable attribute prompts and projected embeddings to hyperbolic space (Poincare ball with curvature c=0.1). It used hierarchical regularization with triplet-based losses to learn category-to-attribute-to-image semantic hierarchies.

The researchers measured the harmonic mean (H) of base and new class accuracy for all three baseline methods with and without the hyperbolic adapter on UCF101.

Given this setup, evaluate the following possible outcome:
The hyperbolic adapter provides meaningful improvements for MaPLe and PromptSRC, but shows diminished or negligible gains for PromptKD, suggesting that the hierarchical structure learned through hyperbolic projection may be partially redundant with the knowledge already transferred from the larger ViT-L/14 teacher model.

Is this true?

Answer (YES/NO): YES